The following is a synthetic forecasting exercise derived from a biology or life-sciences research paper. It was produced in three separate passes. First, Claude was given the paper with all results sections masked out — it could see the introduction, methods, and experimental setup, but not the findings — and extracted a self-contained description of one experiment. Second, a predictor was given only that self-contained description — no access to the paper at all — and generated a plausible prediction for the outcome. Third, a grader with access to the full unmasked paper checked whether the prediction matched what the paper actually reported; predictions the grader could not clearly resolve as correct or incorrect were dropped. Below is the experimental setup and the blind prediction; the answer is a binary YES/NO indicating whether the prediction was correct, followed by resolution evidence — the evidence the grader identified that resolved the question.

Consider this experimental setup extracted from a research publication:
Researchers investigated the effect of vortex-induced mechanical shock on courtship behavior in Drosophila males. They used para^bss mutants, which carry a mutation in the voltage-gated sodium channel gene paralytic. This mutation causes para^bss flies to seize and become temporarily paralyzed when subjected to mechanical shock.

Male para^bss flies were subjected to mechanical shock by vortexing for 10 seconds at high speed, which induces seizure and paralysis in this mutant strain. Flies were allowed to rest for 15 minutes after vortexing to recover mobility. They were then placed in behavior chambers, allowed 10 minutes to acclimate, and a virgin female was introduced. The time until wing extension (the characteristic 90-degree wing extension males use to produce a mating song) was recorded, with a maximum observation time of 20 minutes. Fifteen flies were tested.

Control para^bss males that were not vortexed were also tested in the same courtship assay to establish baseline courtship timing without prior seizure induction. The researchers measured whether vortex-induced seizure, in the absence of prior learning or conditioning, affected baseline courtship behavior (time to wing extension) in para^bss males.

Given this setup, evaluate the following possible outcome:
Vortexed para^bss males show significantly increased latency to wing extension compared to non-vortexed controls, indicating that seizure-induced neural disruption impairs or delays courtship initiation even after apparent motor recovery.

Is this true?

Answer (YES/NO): NO